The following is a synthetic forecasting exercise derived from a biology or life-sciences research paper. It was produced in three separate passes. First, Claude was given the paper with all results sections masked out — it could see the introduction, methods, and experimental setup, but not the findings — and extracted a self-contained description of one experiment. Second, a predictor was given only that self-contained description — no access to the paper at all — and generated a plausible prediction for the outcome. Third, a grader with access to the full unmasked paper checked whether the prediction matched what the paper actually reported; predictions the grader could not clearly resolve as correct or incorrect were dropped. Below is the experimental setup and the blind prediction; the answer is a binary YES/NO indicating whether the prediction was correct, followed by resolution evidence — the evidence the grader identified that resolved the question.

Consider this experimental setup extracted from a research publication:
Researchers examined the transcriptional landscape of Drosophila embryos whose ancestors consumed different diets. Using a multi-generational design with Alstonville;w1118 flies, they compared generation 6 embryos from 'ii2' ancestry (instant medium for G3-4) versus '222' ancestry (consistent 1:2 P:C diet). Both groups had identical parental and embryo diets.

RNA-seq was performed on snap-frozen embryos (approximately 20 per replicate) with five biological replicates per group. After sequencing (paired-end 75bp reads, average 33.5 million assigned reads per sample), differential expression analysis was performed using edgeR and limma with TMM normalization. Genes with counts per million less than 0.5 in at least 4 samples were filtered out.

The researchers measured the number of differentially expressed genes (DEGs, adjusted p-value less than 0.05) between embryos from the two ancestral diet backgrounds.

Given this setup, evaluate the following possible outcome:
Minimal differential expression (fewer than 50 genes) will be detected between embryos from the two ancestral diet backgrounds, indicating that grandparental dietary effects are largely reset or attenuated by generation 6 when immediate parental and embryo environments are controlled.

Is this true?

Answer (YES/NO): NO